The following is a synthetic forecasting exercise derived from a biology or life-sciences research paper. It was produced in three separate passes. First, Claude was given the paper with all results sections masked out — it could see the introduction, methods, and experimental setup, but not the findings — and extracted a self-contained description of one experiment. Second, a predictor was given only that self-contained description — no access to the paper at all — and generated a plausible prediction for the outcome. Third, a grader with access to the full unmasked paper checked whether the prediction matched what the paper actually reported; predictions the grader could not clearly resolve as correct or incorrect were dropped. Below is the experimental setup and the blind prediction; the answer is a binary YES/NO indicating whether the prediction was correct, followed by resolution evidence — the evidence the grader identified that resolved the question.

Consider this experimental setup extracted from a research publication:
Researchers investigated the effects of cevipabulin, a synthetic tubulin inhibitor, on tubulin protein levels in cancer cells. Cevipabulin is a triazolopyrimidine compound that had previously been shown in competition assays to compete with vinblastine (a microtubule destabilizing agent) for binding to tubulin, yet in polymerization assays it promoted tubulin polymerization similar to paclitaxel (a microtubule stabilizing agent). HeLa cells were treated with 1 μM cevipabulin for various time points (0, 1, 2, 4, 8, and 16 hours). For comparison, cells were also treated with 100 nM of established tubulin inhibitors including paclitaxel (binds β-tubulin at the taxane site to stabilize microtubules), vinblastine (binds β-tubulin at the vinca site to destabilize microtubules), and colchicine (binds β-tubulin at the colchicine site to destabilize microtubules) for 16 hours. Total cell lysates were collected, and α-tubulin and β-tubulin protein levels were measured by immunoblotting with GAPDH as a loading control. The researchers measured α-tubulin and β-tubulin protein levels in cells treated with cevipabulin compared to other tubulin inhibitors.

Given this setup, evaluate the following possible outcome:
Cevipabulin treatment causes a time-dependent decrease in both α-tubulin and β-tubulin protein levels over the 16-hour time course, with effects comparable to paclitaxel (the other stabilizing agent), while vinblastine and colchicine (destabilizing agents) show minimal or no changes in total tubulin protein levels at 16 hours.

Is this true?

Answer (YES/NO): NO